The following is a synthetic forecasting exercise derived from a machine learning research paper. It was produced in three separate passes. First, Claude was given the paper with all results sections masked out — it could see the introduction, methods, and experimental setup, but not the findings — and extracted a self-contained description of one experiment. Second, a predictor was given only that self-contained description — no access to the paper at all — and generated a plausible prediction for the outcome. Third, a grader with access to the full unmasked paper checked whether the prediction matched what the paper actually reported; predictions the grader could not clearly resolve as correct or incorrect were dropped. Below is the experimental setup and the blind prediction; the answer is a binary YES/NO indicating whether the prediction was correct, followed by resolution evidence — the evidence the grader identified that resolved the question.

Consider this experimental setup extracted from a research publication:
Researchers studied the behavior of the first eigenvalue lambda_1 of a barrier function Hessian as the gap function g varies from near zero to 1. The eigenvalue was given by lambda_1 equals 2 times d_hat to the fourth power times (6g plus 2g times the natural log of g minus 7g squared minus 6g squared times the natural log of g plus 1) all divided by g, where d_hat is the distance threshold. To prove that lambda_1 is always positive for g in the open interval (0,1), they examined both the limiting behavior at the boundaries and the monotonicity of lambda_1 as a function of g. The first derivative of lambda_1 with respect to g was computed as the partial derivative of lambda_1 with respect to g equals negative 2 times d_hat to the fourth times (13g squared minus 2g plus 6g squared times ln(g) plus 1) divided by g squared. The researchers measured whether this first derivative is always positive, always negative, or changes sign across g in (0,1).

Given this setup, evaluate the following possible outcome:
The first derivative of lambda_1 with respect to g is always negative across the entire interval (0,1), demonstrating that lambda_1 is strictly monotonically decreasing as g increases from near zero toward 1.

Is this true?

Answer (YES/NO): YES